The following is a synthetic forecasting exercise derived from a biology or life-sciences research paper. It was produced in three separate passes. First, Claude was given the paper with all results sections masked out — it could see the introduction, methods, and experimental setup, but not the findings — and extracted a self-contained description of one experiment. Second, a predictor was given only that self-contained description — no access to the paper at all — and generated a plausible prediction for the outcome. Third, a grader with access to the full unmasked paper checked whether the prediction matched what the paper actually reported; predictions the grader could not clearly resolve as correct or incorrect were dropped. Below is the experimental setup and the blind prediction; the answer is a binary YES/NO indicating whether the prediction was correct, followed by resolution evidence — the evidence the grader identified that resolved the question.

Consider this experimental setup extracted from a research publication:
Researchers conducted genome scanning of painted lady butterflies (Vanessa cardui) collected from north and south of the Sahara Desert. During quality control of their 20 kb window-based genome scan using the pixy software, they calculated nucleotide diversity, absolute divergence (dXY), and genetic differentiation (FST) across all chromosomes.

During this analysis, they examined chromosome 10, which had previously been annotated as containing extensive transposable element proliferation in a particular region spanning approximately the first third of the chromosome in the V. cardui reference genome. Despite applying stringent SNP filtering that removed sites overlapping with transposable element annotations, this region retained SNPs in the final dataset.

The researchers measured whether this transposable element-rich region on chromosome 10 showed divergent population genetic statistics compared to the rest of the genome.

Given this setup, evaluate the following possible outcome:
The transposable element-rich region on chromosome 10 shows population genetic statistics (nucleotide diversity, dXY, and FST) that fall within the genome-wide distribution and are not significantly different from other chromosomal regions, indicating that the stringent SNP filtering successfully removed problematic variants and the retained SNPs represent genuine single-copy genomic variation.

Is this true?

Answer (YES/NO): NO